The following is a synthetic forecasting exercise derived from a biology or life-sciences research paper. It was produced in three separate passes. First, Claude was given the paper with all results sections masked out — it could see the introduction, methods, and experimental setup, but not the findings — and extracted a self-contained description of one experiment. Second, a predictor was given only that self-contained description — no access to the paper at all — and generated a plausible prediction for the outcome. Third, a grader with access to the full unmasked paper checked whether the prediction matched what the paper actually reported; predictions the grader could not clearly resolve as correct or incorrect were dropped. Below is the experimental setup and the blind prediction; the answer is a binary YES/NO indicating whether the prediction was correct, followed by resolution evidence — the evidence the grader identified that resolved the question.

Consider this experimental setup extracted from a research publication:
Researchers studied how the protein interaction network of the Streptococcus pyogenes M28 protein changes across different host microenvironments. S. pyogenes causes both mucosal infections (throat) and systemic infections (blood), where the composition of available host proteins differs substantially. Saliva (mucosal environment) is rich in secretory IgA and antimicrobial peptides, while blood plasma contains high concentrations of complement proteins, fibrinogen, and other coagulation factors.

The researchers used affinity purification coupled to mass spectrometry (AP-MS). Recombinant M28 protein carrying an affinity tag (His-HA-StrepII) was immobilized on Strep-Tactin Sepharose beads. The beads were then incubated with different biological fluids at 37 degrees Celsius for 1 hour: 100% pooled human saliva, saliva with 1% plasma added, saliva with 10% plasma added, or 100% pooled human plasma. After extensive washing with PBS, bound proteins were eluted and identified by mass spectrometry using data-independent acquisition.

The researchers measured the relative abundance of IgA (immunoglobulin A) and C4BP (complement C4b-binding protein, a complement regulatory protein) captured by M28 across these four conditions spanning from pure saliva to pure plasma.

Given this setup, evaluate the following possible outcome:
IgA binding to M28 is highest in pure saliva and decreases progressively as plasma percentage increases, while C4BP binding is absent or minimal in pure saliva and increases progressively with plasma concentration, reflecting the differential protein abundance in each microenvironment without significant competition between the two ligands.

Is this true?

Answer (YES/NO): NO